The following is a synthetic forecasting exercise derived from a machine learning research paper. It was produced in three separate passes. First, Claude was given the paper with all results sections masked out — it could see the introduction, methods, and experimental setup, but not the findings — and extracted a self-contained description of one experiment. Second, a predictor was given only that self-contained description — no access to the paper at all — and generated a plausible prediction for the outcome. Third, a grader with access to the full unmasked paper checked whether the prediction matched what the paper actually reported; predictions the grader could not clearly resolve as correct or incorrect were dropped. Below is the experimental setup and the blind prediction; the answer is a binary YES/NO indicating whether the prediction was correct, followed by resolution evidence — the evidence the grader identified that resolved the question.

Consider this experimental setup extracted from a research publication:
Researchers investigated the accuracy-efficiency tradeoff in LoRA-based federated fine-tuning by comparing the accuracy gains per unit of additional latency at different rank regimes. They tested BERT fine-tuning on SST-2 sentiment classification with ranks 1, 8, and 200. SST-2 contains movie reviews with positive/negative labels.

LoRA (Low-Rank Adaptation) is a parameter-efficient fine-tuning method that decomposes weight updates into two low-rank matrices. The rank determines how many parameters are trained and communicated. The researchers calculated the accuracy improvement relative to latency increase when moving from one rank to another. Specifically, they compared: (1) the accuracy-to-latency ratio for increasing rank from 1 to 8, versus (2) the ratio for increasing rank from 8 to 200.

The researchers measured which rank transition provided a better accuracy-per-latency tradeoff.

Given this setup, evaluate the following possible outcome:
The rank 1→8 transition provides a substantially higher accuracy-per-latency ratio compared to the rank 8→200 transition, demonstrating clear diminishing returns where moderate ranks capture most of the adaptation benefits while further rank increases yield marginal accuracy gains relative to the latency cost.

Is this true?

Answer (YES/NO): YES